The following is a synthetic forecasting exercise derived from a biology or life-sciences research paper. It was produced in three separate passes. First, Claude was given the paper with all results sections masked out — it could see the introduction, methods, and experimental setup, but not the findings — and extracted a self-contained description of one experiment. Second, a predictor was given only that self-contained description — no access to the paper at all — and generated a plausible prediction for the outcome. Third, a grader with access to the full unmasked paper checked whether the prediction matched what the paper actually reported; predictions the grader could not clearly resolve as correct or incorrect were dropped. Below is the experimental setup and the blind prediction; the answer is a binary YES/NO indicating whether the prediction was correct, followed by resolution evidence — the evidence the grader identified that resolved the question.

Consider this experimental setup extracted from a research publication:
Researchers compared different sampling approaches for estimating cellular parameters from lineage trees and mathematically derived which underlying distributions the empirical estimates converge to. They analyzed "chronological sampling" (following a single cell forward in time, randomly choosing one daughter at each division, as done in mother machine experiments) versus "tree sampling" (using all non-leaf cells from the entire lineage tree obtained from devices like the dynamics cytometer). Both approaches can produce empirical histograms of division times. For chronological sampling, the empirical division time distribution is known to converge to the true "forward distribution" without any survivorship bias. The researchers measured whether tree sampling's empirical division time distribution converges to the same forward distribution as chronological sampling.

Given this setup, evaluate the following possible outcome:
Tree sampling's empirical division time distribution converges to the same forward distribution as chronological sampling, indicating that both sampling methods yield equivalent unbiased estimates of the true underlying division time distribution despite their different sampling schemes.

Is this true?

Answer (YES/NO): NO